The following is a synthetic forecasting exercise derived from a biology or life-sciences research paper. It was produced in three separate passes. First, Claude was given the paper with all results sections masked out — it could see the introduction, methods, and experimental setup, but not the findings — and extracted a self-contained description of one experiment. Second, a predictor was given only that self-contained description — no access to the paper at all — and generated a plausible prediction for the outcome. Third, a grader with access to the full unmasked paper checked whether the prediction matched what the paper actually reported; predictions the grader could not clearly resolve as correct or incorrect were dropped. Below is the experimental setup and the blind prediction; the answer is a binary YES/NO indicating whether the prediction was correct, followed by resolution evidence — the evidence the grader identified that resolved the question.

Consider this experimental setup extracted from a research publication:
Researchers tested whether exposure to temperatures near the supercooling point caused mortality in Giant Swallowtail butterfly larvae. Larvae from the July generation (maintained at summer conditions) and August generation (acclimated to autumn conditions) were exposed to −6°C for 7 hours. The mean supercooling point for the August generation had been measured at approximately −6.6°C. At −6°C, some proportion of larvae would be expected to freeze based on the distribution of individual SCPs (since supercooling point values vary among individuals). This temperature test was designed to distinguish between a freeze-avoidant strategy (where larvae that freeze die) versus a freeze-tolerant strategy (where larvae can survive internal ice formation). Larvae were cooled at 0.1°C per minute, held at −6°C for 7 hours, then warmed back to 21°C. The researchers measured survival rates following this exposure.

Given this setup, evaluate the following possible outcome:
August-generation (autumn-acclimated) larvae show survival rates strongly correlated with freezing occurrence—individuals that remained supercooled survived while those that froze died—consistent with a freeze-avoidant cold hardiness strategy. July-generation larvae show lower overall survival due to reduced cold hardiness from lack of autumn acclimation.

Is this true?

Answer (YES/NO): NO